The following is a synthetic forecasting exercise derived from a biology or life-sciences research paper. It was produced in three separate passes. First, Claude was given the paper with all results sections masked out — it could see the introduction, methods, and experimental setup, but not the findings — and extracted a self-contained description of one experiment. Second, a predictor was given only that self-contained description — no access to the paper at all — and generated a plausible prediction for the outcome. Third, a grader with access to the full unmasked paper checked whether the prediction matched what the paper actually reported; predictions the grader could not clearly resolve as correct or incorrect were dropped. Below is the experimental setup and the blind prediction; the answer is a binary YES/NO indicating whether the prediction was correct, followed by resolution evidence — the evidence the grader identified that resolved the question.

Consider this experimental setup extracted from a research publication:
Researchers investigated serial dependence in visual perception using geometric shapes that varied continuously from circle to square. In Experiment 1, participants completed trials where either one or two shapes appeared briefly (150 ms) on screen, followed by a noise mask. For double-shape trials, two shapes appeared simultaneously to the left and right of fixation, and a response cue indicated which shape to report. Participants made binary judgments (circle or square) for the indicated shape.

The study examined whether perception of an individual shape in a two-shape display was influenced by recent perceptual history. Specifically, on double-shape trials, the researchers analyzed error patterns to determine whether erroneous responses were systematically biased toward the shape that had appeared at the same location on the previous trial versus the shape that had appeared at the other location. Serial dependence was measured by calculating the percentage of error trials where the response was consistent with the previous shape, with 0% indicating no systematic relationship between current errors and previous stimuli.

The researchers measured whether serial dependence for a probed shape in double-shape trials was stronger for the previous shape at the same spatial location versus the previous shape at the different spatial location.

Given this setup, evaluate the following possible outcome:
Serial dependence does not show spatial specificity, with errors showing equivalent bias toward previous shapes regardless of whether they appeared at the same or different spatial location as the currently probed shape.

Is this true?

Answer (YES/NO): NO